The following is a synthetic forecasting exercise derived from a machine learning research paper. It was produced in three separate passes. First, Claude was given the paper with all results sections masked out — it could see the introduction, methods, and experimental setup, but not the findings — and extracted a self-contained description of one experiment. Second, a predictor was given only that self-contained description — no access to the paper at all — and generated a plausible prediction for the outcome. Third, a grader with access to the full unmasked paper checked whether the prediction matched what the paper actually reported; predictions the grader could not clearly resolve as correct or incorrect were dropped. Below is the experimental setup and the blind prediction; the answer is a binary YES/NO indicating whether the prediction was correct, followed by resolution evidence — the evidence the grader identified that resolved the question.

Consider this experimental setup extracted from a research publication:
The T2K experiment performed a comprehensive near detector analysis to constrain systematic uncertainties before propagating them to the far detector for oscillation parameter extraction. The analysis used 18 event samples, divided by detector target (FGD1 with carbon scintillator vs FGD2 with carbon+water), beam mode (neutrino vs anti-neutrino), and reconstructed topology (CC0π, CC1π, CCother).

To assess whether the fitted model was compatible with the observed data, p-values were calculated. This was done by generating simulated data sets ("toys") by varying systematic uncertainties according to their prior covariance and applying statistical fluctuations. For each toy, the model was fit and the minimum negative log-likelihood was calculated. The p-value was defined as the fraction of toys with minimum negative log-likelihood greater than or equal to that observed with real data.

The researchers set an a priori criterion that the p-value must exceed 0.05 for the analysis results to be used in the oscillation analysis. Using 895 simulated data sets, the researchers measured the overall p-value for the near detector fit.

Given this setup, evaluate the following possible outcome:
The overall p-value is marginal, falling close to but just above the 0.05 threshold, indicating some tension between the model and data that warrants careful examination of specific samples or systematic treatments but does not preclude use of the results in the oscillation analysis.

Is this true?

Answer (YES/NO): NO